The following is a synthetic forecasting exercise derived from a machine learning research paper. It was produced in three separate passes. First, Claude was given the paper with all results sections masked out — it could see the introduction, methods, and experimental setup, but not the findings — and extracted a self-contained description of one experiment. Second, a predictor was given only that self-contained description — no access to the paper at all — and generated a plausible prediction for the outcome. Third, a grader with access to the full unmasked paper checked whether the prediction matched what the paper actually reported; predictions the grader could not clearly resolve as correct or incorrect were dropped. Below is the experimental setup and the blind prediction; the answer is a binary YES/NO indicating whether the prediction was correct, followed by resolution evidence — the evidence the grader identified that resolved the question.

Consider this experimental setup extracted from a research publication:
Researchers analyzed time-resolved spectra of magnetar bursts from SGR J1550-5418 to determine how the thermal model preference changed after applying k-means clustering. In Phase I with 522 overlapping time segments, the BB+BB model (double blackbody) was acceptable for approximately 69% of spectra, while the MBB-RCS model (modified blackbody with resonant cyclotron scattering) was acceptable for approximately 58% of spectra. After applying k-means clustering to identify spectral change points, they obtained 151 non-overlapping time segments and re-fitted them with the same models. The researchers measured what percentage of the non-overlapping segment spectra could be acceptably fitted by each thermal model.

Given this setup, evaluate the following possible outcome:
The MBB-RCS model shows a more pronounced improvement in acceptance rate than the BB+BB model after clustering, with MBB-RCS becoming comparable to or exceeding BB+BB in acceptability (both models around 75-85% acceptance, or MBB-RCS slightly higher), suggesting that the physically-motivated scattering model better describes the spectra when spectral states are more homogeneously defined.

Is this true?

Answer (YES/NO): NO